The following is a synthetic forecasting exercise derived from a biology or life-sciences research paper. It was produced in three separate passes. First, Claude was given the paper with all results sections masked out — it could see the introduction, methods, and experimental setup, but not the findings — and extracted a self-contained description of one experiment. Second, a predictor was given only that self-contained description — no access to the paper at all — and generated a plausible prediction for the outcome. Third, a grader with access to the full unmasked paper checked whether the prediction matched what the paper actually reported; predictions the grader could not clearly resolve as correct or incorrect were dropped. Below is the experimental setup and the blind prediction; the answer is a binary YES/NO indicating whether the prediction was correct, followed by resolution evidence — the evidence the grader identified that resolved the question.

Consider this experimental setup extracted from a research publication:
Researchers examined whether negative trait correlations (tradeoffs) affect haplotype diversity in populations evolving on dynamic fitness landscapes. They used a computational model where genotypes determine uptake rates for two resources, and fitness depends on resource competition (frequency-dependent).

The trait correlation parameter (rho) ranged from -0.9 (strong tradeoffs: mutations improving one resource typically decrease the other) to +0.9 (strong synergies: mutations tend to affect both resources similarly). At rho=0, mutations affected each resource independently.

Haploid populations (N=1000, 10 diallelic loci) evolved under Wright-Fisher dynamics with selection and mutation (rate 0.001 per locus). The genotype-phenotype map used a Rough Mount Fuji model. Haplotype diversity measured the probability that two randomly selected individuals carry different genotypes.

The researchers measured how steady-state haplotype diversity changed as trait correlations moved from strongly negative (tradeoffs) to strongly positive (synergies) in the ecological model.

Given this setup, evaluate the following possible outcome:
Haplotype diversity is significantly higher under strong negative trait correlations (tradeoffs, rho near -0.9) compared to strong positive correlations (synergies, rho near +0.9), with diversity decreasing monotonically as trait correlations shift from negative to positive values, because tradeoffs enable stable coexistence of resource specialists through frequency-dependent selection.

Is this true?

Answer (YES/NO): YES